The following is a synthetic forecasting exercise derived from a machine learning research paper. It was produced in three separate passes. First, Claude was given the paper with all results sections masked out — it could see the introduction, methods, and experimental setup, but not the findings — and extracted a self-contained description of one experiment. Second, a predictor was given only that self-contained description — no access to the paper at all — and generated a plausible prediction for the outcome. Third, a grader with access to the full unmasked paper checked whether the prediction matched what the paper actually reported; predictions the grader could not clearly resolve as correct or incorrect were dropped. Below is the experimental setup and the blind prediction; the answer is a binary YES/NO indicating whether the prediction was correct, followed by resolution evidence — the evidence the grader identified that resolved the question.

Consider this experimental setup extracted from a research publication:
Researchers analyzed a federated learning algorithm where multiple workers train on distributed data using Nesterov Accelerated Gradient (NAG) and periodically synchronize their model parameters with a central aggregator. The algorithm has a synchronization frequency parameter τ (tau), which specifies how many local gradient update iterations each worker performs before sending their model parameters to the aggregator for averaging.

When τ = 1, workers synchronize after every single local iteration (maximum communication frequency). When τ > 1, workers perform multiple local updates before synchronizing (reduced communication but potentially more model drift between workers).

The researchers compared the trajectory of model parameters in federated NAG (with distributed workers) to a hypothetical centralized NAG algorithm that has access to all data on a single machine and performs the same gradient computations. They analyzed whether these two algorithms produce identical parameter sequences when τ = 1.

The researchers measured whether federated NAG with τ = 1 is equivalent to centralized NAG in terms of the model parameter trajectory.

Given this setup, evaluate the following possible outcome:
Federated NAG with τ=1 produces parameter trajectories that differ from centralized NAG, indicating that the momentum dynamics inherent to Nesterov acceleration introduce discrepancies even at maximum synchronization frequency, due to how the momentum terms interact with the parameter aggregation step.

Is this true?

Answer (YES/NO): NO